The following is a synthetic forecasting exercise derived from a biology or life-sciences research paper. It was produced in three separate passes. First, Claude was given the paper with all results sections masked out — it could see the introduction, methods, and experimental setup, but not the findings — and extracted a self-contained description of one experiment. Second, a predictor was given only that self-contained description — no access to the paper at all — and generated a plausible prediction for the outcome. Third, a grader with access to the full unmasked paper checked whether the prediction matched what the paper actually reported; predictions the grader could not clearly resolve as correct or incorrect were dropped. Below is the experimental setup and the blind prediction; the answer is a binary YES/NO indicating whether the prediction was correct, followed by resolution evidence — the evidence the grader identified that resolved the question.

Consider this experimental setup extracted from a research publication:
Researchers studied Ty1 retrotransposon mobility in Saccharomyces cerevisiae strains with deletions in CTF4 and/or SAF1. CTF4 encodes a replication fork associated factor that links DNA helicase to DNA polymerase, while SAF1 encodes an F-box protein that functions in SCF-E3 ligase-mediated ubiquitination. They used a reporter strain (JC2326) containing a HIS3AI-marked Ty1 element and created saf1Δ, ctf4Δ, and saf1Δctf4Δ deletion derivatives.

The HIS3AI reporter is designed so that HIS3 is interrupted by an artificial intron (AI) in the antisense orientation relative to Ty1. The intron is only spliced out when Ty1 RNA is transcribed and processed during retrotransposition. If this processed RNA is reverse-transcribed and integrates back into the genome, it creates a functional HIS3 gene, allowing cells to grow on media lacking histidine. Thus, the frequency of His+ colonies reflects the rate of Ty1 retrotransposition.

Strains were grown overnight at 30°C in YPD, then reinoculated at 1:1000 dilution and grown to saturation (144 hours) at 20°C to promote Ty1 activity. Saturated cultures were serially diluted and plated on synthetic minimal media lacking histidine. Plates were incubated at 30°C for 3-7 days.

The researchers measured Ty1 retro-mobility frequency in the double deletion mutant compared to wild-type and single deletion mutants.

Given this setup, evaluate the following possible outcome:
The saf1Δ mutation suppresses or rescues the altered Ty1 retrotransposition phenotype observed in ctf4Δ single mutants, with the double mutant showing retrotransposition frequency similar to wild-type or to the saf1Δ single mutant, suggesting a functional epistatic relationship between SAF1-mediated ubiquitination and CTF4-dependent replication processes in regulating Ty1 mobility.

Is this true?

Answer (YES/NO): NO